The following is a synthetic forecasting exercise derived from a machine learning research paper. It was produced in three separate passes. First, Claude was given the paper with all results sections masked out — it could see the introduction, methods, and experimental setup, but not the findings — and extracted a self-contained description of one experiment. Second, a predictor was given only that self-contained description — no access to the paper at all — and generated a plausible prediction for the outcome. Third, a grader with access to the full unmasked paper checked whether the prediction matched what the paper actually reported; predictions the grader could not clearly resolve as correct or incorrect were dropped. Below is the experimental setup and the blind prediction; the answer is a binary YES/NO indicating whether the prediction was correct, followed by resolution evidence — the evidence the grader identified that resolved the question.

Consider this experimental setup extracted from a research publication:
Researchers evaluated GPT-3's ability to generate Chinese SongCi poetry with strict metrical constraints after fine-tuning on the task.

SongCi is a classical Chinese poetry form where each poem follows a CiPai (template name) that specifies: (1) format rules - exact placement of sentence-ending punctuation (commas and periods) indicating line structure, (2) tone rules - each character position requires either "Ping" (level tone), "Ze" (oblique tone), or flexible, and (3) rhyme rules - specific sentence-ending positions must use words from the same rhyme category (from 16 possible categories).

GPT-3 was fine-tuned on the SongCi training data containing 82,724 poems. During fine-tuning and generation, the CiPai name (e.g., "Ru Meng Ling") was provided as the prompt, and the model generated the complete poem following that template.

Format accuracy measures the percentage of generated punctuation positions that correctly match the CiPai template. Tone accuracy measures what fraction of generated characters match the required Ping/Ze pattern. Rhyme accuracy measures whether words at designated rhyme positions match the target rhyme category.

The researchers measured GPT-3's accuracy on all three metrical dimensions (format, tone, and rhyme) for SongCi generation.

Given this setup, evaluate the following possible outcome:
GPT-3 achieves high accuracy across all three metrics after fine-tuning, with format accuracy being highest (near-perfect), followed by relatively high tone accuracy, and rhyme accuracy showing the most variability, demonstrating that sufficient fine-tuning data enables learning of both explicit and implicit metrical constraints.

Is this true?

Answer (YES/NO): NO